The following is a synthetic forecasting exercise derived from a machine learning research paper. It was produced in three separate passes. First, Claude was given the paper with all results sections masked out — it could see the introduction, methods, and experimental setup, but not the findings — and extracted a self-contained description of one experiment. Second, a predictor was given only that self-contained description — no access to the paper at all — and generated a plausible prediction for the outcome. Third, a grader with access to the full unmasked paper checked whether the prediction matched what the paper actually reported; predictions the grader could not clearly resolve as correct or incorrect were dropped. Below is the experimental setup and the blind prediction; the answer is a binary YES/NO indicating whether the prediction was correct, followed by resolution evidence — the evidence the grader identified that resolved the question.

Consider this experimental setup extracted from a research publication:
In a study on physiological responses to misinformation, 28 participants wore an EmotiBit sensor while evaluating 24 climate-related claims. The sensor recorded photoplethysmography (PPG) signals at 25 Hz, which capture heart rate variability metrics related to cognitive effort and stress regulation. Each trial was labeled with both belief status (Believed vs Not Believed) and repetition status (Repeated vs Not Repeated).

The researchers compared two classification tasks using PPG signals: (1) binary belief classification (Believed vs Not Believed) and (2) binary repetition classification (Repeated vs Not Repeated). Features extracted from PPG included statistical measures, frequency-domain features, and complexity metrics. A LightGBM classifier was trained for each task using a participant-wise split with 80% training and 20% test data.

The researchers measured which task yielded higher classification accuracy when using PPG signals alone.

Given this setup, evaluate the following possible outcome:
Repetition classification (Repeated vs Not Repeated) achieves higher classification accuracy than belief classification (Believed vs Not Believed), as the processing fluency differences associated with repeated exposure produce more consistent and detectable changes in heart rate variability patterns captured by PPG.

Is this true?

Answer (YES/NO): YES